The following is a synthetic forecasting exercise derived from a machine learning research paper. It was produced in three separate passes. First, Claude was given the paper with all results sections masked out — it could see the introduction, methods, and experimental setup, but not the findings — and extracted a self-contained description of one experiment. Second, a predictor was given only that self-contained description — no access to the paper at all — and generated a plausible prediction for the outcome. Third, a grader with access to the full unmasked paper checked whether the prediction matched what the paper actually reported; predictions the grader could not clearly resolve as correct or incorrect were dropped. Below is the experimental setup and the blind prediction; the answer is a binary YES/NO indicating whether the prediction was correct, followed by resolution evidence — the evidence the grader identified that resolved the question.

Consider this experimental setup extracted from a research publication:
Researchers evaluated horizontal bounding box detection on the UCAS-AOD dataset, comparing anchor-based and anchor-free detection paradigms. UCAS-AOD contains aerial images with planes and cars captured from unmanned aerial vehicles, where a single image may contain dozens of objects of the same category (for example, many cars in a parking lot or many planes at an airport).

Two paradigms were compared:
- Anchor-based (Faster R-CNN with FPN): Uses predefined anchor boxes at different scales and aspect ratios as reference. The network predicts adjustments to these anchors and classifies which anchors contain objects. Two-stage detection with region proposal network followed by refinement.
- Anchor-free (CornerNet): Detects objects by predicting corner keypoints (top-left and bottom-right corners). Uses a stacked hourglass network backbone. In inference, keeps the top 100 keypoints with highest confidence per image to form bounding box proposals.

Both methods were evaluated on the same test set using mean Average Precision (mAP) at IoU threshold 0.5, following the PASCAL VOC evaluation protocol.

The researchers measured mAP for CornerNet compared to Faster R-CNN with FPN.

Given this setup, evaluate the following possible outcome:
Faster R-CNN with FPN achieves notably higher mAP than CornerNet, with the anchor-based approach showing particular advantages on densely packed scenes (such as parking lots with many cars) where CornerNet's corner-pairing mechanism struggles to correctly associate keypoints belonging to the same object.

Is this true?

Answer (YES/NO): NO